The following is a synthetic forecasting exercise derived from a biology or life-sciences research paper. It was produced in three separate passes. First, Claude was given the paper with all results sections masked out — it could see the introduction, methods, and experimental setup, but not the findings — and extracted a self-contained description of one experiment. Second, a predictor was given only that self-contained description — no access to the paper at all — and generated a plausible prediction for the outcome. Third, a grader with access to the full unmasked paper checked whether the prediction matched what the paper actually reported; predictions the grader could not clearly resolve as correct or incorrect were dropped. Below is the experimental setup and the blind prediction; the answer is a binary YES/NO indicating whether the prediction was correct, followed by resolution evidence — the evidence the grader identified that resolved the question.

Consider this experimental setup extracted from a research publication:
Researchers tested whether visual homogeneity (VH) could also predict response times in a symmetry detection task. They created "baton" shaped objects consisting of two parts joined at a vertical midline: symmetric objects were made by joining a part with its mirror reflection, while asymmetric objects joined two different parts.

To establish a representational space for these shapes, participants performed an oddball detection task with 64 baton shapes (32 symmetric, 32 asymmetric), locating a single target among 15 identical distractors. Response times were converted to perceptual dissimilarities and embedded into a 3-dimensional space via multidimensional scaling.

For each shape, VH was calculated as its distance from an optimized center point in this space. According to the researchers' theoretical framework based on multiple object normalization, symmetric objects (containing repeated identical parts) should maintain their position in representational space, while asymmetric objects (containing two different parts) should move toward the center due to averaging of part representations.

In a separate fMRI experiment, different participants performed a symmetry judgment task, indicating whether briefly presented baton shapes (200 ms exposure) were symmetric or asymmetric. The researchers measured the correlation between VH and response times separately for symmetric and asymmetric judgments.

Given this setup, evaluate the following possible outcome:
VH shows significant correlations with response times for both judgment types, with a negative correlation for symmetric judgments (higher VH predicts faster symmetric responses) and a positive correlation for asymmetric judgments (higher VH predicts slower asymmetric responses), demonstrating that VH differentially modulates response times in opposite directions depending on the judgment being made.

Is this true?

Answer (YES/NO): YES